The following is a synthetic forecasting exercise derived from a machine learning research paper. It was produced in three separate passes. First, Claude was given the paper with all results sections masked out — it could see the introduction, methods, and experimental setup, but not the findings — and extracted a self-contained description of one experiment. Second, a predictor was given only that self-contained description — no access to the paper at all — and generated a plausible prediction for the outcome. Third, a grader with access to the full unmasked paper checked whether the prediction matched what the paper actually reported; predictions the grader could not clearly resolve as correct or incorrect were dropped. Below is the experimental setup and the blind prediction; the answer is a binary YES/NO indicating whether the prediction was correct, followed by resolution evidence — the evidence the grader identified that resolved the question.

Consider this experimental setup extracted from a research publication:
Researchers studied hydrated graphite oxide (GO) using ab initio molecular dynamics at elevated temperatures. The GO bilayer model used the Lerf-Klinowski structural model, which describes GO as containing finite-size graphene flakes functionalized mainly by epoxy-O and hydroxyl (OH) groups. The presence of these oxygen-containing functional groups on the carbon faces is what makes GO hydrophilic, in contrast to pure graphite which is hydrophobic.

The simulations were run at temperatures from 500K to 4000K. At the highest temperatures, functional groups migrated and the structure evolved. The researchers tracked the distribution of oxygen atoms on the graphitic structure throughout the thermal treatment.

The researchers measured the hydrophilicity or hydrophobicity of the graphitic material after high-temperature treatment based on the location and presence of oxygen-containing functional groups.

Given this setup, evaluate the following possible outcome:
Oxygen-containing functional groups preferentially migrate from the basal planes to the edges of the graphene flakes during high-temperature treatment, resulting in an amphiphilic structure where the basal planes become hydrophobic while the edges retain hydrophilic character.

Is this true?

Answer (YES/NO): NO